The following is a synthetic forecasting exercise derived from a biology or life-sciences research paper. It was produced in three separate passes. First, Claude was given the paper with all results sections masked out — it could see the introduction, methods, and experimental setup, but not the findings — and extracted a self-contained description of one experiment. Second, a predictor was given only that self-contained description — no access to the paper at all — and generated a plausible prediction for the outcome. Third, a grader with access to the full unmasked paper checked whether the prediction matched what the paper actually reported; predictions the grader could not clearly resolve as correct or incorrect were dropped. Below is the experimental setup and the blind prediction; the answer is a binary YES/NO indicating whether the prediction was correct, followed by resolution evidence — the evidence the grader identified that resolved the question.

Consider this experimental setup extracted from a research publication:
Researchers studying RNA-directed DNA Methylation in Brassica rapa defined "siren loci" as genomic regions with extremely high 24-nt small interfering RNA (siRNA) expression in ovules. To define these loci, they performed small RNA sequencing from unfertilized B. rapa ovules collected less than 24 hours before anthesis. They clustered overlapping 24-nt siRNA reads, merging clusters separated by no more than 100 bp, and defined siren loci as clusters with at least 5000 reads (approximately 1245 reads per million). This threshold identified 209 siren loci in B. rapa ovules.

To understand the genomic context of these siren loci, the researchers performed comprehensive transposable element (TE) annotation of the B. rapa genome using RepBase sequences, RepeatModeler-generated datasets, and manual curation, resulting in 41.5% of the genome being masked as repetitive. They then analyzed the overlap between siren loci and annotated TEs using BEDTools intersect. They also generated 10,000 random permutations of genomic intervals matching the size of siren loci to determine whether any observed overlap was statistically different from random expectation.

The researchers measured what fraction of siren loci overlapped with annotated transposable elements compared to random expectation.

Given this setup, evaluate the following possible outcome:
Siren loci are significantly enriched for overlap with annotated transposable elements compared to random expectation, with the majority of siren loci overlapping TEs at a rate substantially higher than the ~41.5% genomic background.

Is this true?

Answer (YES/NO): NO